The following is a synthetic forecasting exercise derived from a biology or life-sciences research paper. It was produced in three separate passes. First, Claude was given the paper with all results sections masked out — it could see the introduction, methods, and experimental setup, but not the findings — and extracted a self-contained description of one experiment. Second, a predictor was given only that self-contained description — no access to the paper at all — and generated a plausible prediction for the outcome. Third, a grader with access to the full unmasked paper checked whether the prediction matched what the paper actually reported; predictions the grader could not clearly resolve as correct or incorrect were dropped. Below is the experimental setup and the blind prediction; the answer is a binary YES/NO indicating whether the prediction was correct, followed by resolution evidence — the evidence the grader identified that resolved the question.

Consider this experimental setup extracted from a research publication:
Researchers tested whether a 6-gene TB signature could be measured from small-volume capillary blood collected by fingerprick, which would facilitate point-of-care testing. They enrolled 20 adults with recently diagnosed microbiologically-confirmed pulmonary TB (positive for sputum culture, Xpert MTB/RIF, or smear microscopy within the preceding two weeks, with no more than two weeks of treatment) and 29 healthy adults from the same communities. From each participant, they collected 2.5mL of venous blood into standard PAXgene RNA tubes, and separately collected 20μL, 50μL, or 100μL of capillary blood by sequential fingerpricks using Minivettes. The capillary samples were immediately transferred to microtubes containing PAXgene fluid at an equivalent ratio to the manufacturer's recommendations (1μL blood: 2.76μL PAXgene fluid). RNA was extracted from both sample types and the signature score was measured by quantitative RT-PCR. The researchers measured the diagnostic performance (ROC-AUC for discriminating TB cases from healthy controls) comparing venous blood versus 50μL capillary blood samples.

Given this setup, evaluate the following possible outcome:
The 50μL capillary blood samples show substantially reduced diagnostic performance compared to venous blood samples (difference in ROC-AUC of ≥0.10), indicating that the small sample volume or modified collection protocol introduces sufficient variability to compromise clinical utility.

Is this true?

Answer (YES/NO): NO